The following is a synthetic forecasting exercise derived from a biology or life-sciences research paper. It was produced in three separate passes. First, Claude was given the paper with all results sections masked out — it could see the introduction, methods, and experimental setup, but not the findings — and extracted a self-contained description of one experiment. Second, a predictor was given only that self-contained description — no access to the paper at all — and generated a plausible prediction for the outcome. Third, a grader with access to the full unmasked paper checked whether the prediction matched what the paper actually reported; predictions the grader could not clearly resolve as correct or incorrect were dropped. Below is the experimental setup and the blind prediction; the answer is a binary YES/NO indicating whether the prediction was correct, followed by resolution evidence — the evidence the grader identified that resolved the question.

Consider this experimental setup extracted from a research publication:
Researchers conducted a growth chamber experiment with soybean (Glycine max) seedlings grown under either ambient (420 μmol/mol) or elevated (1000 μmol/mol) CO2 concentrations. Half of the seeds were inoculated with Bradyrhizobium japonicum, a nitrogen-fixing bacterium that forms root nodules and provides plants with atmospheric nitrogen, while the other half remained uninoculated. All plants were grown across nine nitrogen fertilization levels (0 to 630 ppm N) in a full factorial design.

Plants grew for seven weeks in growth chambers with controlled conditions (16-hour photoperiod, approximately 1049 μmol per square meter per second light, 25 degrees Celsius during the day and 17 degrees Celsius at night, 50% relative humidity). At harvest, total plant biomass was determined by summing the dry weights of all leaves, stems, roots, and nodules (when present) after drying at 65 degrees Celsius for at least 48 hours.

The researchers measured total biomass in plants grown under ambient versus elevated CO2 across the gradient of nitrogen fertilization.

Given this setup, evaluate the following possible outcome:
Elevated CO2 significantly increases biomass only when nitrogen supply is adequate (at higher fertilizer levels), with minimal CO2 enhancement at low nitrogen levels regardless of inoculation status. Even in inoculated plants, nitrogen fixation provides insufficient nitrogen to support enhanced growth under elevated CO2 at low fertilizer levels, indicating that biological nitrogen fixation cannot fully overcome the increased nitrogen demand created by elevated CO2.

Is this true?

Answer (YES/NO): NO